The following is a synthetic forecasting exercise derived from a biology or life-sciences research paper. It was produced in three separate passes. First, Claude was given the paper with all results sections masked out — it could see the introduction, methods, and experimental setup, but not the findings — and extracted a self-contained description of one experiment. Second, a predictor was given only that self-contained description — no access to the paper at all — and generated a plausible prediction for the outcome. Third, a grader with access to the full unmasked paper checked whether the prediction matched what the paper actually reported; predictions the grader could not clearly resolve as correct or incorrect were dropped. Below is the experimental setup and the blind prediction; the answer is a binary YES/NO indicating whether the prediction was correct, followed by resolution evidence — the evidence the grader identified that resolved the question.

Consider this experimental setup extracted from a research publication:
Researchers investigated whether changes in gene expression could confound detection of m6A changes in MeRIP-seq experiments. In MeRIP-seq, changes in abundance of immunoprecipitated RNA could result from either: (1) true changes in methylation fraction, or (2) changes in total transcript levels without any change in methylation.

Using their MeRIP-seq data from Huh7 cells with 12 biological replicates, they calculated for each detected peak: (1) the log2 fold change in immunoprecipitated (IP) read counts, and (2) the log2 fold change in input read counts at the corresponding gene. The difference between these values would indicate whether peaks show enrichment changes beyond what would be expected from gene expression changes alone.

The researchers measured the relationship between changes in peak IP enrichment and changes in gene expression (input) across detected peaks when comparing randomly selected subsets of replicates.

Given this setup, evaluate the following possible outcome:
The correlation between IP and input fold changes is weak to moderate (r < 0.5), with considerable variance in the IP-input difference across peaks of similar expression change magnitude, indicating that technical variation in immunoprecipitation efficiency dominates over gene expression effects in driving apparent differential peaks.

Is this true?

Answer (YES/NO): NO